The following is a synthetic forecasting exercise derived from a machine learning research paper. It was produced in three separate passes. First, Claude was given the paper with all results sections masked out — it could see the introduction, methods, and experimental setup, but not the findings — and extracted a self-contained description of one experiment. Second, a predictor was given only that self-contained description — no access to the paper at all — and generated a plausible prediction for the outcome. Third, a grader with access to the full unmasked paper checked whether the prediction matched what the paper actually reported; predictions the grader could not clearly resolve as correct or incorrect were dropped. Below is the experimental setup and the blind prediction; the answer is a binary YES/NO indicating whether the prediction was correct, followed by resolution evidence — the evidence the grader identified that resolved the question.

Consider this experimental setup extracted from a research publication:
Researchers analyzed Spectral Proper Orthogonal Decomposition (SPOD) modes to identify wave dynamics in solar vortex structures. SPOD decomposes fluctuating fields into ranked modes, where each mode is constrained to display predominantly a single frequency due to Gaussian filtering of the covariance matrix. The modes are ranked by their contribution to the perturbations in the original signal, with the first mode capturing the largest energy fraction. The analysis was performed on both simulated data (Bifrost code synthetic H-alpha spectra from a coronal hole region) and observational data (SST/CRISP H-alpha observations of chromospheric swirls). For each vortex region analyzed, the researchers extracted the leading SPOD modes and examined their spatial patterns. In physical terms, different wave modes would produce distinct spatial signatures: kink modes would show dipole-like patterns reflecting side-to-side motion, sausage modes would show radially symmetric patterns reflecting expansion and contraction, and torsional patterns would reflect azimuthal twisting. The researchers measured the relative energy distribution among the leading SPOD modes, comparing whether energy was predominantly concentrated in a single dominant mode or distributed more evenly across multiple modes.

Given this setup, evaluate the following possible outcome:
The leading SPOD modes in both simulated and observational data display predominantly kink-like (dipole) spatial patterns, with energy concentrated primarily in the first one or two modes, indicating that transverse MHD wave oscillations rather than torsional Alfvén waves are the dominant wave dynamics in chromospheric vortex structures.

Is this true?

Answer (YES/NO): NO